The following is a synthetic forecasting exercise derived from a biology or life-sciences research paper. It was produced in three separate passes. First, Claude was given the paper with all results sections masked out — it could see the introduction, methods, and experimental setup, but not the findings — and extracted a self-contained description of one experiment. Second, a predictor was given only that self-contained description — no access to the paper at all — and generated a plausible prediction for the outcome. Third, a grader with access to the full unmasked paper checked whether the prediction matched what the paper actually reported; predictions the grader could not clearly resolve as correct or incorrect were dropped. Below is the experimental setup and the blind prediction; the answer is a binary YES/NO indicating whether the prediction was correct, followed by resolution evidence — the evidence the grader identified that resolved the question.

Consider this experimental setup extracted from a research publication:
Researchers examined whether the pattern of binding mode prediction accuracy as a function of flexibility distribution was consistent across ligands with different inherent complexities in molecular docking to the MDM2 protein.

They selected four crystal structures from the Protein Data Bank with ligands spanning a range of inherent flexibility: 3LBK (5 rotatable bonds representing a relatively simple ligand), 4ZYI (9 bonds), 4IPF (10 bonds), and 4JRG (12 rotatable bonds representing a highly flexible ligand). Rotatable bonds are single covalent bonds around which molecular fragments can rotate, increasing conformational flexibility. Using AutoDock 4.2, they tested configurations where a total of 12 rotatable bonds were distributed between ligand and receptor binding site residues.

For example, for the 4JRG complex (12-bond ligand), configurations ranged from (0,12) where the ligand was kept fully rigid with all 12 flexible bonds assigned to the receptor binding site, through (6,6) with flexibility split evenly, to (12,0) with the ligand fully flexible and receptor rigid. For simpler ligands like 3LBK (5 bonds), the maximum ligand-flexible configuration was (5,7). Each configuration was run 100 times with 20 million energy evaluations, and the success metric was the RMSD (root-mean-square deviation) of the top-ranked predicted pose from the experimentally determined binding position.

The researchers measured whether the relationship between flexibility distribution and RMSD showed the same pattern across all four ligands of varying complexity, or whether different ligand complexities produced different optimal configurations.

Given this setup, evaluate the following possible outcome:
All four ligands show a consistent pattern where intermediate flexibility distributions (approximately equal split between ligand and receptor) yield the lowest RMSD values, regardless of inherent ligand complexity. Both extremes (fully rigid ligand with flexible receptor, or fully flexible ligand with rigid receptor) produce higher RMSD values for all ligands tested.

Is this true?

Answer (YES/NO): NO